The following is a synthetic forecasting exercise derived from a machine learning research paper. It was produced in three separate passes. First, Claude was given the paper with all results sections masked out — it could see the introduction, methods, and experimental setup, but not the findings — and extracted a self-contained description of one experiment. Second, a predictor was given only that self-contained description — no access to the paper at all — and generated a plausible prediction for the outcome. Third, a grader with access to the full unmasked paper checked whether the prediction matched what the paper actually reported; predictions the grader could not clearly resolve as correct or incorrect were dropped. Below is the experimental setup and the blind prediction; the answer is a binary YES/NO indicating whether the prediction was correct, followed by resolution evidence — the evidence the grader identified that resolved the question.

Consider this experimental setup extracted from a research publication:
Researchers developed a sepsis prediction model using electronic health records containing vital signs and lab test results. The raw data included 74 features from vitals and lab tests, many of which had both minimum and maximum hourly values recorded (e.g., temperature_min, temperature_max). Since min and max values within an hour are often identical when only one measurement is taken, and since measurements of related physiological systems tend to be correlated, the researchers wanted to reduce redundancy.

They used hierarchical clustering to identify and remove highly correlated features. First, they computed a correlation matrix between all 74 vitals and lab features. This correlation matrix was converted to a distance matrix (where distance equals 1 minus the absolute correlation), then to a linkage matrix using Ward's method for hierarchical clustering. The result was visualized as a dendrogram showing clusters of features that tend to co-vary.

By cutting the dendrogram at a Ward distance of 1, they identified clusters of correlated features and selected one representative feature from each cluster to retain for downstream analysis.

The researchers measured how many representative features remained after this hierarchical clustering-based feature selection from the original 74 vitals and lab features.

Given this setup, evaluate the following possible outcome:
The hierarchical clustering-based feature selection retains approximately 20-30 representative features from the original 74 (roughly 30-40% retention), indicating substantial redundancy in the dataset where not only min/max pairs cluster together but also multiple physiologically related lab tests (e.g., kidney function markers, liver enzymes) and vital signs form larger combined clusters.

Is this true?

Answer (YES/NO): NO